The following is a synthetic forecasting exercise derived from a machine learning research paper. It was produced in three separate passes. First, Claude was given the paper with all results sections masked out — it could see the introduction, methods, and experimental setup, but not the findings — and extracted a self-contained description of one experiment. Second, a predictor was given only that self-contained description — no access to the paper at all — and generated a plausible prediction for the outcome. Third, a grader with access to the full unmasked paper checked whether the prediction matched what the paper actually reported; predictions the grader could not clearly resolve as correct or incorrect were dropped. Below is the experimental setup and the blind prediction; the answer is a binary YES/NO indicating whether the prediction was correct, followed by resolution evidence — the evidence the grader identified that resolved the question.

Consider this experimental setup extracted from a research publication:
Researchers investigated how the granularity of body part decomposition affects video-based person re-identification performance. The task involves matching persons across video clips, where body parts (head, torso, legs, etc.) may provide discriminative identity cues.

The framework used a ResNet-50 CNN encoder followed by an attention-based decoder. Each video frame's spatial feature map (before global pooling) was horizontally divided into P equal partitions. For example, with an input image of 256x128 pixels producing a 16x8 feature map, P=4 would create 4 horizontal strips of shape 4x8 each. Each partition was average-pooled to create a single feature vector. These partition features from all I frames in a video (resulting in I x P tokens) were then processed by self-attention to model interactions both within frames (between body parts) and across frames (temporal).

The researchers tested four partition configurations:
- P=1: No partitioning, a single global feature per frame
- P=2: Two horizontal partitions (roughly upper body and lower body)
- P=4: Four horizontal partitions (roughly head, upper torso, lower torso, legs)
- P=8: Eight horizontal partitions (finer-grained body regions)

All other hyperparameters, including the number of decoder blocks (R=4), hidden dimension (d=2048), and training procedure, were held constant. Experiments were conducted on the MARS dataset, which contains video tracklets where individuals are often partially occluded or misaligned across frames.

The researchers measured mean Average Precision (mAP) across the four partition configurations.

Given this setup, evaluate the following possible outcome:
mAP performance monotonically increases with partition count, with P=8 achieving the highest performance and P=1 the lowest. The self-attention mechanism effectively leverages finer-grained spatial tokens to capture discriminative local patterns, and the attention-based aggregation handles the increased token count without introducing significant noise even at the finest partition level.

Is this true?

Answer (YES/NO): NO